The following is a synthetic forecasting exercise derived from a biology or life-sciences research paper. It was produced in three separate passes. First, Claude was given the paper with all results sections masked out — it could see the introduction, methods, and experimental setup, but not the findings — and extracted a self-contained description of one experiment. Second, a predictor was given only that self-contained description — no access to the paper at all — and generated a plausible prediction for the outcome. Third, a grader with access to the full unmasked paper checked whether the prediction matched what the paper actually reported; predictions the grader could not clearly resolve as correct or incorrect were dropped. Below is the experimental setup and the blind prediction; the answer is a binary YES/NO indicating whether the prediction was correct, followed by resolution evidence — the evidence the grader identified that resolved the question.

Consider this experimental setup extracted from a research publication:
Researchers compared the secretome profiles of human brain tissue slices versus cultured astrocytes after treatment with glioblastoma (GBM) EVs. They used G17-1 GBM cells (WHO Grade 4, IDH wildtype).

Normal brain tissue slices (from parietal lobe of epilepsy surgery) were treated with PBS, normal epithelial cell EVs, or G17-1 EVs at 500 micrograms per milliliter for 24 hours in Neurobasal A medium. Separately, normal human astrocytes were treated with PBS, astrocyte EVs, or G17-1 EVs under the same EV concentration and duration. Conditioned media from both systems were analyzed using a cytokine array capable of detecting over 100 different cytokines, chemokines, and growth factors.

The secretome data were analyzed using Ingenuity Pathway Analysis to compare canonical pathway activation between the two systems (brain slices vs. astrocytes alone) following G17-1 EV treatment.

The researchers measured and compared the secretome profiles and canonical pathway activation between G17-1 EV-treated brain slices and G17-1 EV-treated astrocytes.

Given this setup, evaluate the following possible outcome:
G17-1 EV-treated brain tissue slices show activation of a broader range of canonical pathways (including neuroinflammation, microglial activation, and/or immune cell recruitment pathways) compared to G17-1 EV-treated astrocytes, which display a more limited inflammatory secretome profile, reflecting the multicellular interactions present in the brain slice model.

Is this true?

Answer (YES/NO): YES